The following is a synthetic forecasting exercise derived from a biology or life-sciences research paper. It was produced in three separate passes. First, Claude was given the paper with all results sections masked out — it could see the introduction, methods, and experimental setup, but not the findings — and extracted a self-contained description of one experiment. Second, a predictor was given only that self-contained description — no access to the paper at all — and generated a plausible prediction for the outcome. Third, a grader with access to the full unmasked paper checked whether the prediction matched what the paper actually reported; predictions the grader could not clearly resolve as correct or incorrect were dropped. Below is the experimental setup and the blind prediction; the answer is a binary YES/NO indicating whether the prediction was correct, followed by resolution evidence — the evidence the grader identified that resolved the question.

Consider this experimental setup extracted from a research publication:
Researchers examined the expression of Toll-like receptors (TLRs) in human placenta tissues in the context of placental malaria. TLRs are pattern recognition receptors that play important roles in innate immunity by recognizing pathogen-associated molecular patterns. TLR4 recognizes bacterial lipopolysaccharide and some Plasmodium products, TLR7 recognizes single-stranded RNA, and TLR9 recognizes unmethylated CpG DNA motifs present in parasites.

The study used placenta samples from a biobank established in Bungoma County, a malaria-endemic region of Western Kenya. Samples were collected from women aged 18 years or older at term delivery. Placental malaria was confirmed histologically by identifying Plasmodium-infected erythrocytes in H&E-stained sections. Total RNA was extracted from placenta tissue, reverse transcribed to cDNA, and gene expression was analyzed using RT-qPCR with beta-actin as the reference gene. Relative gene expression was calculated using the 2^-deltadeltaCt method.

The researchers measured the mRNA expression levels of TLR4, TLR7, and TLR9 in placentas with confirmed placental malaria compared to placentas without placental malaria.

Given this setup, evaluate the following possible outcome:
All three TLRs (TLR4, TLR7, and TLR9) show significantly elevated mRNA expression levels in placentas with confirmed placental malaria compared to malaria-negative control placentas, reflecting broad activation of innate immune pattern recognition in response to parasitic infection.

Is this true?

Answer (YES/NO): NO